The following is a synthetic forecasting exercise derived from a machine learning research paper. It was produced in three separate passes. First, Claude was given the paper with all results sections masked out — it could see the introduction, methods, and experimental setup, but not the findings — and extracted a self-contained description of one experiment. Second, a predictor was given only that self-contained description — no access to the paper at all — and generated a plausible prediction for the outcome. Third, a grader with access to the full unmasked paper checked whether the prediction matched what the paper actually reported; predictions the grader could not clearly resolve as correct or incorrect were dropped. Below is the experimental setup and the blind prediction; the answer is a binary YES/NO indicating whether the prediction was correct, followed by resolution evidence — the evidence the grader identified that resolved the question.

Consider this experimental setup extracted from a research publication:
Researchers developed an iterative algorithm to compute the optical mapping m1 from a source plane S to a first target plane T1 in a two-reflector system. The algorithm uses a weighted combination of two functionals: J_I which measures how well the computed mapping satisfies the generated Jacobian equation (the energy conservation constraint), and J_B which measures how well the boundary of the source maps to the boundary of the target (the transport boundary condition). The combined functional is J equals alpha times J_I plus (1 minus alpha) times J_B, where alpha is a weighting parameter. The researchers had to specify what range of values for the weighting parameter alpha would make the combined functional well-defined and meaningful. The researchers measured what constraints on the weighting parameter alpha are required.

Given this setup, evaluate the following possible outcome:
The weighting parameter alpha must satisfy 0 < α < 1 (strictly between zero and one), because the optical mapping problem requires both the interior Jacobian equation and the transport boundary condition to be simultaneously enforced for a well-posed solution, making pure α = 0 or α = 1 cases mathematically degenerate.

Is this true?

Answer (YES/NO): YES